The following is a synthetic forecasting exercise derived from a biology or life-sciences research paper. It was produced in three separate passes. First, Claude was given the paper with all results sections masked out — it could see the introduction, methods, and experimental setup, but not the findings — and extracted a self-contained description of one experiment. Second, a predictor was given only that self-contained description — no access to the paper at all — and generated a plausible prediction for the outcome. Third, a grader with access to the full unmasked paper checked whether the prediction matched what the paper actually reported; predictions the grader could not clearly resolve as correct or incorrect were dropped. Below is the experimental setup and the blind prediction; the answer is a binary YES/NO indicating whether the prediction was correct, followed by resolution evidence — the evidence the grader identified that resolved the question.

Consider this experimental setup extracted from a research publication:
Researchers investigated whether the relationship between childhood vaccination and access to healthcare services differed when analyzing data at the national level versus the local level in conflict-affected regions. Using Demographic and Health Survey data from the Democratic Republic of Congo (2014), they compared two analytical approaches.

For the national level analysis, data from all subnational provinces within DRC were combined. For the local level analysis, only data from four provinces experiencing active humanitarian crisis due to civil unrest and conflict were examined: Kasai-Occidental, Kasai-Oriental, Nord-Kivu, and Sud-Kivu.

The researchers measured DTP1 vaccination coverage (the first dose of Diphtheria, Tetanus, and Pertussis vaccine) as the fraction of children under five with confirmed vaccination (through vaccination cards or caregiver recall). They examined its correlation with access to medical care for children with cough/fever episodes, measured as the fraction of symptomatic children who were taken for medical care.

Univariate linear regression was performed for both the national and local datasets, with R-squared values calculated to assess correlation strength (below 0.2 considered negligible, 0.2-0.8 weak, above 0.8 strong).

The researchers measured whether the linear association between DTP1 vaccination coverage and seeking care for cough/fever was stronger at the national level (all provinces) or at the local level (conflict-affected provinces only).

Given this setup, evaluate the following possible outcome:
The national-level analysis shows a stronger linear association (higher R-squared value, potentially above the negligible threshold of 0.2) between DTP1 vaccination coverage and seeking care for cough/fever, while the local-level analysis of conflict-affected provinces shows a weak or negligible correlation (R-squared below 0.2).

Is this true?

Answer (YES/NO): NO